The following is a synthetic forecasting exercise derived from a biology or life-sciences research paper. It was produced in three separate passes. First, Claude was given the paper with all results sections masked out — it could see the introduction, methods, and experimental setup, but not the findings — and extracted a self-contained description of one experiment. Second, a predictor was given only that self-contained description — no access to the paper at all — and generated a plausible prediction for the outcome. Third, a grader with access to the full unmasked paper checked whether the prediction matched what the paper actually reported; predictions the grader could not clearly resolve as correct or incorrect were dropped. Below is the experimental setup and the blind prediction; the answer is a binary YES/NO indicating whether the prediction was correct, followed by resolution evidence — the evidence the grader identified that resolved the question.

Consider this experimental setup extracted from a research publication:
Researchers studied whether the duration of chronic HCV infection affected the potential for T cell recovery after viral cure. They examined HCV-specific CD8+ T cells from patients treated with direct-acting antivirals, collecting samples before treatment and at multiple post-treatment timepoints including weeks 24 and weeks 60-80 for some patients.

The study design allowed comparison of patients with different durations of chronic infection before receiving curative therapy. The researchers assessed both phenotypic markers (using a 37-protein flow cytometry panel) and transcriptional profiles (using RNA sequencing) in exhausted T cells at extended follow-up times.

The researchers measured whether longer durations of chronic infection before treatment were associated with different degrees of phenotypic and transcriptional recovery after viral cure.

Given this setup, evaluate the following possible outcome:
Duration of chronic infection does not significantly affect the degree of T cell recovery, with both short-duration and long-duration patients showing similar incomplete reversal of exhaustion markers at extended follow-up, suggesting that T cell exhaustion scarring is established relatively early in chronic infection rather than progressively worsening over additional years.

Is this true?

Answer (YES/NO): NO